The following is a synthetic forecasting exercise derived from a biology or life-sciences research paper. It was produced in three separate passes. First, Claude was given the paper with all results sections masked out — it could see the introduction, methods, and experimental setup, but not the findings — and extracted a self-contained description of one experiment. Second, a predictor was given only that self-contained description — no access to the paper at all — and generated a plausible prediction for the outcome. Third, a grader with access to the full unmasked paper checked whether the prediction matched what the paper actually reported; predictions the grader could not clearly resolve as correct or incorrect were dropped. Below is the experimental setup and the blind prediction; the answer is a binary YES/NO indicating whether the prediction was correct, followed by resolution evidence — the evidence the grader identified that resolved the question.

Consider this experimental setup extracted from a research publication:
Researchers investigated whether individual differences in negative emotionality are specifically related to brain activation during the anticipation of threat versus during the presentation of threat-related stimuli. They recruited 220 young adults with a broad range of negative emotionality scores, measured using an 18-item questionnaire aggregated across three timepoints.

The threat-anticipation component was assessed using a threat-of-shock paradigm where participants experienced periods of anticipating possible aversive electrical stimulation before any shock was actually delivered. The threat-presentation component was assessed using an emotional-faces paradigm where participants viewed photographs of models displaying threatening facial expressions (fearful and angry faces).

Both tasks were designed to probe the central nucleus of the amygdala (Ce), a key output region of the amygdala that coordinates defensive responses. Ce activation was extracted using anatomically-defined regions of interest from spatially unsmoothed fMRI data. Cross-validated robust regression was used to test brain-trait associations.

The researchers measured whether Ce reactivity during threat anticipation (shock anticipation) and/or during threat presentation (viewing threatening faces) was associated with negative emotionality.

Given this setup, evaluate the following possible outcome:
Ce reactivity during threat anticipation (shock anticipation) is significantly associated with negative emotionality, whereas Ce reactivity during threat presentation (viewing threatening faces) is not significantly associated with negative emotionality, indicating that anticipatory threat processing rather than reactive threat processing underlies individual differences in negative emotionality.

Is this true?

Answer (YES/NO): NO